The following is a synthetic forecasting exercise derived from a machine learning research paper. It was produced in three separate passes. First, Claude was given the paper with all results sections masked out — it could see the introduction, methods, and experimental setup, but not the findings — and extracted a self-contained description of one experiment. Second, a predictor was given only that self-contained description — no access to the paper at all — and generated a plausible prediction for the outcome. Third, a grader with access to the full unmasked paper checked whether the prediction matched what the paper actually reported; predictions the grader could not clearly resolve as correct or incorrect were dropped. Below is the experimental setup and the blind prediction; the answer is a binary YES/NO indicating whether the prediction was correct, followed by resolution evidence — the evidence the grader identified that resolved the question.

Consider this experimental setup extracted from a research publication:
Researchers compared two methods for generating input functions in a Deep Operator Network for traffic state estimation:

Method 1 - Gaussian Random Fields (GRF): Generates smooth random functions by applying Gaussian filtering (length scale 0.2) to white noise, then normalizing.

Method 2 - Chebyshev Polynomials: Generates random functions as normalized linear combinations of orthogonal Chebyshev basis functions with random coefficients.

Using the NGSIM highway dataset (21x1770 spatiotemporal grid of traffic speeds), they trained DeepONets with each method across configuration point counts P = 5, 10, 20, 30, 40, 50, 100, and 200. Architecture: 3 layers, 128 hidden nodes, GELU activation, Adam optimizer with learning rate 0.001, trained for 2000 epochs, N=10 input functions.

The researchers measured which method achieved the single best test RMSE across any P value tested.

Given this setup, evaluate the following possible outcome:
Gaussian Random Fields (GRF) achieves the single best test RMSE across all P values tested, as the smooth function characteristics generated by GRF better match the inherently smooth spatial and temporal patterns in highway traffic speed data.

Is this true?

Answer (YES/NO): YES